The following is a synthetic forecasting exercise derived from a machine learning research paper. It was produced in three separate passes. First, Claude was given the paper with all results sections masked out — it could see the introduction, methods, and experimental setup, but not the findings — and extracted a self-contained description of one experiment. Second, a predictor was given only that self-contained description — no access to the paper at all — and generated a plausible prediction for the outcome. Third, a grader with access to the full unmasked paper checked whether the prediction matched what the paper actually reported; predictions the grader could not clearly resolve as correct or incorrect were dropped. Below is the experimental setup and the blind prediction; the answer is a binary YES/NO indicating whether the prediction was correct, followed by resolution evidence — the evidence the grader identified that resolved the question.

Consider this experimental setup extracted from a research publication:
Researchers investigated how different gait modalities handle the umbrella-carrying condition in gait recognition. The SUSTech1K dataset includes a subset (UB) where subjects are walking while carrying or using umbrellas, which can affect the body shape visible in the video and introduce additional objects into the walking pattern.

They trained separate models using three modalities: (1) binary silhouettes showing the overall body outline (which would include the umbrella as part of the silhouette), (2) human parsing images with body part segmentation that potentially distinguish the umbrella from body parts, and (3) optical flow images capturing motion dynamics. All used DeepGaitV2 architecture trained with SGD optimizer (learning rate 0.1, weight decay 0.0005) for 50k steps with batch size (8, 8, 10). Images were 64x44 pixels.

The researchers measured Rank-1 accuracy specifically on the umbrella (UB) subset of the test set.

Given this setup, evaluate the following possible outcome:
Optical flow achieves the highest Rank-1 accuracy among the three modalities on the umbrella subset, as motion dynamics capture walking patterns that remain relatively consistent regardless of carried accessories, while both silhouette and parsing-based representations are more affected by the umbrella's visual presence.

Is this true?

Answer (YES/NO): NO